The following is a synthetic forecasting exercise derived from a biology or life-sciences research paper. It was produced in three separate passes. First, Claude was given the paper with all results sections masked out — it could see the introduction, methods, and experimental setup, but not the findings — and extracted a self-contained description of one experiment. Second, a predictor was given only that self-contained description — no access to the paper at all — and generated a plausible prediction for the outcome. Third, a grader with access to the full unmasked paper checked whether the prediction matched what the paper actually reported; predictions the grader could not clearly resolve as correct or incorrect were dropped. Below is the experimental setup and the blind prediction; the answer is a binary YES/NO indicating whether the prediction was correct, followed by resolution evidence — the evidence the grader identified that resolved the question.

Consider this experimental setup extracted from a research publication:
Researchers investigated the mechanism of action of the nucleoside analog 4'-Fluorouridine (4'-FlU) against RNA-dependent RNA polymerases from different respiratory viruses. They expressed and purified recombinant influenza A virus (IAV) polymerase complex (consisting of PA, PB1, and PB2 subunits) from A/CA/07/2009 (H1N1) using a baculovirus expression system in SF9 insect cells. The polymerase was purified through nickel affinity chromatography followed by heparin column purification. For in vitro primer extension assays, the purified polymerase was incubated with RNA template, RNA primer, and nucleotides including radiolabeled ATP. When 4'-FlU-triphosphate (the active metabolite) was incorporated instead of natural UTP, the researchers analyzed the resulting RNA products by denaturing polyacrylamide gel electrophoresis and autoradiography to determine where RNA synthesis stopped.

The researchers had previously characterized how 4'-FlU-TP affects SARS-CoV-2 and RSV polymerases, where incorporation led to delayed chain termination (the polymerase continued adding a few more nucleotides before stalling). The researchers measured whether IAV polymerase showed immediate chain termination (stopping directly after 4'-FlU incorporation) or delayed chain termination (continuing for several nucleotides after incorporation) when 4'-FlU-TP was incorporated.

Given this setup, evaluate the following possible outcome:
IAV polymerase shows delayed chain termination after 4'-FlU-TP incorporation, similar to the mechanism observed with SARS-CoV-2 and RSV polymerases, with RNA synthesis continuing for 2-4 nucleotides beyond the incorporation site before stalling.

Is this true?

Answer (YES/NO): NO